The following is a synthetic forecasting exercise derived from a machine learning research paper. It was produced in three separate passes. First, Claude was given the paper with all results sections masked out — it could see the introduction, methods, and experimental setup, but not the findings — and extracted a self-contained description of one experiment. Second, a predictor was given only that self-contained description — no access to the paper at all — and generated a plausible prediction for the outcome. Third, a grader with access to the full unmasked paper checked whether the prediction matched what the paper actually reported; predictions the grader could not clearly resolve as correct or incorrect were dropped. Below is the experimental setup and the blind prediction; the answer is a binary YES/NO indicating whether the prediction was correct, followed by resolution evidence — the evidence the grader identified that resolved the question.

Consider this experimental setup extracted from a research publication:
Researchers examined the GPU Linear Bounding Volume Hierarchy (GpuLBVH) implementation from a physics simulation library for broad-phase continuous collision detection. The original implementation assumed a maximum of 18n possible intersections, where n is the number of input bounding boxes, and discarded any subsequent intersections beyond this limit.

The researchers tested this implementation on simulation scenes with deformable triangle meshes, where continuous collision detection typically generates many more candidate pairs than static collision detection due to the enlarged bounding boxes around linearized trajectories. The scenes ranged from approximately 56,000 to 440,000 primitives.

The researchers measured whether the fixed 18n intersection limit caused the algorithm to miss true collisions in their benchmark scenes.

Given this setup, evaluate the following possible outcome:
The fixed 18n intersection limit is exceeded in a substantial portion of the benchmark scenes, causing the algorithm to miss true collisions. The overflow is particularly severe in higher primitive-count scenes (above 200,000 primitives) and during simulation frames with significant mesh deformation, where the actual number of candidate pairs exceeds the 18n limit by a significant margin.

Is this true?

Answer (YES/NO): NO